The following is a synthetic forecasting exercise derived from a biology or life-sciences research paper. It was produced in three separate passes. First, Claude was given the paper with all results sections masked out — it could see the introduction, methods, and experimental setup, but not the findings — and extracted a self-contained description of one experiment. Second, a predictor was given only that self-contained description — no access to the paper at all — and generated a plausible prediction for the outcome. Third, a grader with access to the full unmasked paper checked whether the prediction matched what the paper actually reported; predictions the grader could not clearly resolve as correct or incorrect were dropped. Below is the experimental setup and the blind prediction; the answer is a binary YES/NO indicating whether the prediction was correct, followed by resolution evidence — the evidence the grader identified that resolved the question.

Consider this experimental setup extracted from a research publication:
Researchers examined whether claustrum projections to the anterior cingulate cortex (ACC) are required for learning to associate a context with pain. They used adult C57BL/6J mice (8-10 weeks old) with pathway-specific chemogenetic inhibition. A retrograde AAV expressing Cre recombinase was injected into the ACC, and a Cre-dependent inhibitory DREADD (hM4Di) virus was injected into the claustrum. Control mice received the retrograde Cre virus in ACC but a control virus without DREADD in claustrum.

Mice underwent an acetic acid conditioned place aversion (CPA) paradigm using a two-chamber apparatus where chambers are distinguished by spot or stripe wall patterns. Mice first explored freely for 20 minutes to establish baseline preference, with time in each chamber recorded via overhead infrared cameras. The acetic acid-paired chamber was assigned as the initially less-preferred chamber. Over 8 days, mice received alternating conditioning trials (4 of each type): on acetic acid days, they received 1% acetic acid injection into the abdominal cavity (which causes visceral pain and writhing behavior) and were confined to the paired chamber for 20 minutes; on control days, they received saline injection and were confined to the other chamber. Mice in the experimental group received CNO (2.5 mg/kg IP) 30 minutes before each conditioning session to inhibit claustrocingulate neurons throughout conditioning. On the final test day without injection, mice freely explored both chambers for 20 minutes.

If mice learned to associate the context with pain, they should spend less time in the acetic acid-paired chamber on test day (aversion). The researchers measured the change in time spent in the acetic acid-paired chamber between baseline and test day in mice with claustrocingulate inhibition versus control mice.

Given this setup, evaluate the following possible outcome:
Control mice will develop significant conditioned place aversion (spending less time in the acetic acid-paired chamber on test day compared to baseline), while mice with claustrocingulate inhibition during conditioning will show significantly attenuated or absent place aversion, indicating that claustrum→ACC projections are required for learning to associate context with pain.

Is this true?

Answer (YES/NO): YES